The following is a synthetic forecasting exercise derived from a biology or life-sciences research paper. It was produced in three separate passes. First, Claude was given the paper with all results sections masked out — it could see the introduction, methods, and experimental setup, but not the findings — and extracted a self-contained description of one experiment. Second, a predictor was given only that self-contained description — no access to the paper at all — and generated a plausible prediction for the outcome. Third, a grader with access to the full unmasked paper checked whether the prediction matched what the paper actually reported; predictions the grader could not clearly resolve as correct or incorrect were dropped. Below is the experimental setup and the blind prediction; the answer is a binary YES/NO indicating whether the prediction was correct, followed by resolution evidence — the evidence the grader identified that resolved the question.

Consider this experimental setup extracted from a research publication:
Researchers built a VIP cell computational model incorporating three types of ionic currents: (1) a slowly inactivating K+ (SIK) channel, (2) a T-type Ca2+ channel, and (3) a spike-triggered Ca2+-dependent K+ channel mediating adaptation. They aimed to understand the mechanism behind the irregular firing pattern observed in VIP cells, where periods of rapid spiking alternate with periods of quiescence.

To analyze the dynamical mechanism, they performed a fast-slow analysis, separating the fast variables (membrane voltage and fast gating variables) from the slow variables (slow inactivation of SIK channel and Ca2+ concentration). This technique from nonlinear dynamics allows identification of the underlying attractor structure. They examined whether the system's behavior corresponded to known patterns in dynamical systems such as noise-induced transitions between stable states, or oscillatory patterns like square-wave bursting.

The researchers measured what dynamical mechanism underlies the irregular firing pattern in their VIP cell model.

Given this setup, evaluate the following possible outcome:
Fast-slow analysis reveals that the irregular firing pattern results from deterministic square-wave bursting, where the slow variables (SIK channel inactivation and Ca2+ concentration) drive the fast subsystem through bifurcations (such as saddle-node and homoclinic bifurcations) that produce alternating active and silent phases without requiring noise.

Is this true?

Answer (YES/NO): YES